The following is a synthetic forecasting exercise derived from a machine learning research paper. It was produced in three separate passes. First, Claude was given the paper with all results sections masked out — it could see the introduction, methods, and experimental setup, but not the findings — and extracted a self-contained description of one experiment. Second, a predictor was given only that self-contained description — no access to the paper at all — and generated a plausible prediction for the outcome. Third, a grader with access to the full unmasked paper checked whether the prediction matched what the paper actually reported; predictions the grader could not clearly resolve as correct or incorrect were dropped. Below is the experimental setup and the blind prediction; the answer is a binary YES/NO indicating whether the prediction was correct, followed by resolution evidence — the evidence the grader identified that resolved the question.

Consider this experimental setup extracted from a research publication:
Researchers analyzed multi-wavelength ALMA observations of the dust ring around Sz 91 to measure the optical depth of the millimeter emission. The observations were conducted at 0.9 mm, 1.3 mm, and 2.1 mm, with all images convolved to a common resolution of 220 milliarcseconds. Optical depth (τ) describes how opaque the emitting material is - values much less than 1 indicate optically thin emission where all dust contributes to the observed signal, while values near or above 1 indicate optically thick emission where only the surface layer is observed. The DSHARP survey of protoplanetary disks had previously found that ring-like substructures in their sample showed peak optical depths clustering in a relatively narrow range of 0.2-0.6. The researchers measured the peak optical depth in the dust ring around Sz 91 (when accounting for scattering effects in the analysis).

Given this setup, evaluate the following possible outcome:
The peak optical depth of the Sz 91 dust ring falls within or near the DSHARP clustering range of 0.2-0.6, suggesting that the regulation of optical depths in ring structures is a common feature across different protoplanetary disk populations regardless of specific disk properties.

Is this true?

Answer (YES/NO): YES